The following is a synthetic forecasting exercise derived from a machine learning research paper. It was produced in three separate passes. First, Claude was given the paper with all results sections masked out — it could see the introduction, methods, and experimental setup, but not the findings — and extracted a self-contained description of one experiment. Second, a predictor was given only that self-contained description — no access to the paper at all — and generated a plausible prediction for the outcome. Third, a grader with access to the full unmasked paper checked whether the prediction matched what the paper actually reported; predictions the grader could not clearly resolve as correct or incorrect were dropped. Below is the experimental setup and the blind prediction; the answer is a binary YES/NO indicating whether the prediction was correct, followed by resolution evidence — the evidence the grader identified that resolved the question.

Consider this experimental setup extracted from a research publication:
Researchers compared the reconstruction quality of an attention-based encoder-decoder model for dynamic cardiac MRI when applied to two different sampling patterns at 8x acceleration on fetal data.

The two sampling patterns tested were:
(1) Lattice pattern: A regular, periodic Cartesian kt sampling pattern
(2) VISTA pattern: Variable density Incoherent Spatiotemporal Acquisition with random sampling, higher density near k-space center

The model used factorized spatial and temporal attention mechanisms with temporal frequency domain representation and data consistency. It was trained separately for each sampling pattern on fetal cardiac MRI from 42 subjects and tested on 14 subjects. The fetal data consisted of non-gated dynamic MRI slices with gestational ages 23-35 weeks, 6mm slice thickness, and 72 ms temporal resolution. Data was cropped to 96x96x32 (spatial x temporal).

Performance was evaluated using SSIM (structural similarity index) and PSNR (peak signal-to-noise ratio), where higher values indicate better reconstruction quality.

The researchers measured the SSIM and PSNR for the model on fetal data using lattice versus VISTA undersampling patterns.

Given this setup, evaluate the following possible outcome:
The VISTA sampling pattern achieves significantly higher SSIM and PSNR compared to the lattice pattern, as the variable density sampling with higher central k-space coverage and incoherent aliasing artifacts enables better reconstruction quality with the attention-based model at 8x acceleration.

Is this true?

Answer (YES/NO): NO